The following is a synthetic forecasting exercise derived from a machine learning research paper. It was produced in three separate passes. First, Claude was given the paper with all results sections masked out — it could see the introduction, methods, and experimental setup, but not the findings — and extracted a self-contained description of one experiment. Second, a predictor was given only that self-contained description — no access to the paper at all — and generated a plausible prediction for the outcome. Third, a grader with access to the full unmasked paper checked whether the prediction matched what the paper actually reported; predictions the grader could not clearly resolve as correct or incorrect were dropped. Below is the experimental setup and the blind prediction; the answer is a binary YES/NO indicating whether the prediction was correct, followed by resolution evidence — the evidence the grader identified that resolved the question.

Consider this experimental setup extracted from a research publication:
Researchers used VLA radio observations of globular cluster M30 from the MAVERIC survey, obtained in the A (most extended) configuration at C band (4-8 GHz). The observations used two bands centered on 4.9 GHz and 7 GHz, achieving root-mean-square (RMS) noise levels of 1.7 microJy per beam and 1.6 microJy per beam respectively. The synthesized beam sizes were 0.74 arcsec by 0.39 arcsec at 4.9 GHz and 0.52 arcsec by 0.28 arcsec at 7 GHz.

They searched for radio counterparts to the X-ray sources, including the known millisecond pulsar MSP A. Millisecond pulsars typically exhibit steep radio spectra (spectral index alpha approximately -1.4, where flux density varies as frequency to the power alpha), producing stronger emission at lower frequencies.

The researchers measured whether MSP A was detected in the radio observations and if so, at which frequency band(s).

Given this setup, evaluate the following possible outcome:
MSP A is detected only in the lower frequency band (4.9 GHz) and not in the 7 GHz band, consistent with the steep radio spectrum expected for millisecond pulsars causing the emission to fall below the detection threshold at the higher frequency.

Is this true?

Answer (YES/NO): YES